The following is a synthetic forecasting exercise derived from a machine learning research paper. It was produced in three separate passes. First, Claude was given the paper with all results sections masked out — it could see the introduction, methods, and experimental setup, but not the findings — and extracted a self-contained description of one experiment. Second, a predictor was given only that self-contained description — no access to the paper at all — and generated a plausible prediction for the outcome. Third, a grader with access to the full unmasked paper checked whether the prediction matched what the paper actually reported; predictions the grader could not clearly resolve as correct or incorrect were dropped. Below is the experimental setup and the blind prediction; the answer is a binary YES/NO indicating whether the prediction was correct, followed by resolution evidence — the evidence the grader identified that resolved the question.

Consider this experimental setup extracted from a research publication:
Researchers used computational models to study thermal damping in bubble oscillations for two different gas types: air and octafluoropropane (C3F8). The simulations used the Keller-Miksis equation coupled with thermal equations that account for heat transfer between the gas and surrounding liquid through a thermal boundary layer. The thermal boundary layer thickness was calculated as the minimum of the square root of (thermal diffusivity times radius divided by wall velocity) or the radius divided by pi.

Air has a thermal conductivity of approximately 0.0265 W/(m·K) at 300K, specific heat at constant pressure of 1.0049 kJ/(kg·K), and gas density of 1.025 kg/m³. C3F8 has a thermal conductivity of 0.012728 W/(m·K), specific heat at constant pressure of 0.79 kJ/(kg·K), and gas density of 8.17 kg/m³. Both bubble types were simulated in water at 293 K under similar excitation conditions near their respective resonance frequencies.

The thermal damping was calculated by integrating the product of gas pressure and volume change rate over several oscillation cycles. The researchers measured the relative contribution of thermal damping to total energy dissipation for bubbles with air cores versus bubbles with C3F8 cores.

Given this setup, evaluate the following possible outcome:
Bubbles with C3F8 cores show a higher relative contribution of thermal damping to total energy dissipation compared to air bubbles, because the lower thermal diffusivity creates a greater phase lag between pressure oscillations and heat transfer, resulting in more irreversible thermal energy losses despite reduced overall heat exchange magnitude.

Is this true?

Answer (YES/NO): NO